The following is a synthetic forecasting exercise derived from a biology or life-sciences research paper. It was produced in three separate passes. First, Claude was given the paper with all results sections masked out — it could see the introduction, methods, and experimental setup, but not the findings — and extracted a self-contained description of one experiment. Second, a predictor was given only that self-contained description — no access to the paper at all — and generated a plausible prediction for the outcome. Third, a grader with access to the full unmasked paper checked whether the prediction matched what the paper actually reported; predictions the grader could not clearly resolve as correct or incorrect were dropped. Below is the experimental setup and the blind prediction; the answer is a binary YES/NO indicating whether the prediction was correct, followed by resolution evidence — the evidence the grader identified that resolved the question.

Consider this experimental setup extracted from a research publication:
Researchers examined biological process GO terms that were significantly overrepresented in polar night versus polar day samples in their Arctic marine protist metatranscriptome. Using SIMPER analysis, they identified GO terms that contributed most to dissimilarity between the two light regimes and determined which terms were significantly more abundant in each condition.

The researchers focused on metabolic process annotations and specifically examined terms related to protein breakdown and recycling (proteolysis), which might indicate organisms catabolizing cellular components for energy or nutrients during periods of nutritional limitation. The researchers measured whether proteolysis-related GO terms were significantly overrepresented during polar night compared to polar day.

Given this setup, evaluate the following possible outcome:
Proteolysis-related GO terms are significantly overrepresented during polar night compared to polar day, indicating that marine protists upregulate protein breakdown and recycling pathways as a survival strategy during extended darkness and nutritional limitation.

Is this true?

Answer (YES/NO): NO